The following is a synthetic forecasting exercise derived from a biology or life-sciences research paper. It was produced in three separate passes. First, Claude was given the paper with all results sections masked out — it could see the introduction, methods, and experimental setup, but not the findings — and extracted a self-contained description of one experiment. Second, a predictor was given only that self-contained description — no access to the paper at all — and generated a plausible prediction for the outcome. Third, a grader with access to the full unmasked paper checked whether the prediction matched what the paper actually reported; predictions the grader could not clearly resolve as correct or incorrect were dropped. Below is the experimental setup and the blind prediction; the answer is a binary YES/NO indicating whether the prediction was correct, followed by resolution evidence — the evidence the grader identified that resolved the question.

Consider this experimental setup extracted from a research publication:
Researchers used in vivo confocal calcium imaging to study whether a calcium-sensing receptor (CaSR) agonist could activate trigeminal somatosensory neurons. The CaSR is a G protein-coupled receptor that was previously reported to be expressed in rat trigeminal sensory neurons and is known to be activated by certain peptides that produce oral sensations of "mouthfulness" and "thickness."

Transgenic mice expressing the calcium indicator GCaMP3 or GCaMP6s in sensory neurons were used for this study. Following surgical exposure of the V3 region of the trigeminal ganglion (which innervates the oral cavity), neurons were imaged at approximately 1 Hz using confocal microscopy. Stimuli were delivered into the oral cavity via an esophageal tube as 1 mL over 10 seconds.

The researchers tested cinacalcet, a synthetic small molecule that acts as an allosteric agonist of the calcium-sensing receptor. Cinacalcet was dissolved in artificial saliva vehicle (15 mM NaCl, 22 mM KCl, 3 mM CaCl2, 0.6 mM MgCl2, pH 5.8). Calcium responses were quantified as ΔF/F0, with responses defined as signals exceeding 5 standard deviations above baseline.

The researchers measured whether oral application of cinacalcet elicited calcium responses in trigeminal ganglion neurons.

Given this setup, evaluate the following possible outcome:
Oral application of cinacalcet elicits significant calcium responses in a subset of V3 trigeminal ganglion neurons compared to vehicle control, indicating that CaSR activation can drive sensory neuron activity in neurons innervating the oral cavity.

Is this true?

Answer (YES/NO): NO